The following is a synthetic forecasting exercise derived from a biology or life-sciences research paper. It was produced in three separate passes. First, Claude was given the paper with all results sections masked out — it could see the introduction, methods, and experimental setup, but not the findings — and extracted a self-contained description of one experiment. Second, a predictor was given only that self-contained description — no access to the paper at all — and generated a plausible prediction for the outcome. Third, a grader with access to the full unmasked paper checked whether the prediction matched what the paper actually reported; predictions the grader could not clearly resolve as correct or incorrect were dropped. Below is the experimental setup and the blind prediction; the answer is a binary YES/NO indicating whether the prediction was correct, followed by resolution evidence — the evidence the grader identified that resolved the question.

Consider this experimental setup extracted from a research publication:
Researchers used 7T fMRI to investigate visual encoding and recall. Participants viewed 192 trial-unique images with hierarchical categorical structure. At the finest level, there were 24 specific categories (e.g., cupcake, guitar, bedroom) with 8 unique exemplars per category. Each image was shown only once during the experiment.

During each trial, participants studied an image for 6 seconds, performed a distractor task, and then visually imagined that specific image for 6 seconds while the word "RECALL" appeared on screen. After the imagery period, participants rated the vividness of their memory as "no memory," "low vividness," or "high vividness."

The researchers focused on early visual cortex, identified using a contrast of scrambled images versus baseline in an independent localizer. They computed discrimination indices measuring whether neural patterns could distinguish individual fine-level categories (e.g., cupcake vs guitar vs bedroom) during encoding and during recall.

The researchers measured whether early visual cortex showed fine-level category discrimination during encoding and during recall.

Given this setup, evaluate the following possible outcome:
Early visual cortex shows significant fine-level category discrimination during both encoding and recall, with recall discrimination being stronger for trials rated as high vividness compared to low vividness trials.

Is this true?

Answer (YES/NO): NO